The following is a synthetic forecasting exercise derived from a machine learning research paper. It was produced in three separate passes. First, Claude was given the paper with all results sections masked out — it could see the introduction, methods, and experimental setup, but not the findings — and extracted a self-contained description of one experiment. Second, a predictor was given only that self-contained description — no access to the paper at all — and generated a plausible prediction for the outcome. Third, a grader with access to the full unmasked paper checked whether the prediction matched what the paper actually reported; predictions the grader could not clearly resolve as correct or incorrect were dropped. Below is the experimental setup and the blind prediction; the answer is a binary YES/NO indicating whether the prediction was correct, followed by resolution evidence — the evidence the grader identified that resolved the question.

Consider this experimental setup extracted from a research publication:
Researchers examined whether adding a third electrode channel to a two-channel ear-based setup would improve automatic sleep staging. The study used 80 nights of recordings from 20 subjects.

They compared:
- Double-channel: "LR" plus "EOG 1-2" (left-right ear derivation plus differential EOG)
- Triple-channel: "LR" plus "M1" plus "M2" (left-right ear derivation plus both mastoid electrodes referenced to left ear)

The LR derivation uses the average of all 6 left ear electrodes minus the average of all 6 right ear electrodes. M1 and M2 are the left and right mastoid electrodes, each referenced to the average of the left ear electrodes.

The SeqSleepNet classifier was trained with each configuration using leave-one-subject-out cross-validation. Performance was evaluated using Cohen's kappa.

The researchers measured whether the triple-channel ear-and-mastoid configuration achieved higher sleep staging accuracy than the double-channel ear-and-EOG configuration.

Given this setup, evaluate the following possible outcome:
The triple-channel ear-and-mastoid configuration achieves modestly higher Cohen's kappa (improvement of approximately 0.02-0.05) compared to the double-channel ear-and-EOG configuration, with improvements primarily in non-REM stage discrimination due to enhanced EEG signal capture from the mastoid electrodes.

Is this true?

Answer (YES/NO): NO